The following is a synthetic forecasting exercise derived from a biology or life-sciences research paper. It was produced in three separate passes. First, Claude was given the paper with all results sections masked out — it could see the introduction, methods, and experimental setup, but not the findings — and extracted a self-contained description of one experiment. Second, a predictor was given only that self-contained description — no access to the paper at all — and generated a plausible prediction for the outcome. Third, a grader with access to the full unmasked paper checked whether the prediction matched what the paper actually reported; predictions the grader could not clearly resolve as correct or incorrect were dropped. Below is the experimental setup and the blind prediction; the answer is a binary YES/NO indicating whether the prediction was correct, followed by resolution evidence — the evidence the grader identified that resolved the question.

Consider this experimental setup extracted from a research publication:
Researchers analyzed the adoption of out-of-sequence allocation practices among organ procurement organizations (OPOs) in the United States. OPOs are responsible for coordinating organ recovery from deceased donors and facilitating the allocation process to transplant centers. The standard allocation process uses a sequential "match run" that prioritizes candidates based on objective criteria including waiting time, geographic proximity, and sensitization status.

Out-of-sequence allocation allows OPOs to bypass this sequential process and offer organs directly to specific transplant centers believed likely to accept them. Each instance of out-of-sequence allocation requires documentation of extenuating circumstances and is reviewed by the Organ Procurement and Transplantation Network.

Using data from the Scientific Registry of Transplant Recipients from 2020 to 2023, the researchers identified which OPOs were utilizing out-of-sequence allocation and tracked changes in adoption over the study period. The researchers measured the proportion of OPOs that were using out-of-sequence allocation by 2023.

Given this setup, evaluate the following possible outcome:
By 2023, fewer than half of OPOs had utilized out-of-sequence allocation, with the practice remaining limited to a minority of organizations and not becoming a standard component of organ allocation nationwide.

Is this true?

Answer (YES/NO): NO